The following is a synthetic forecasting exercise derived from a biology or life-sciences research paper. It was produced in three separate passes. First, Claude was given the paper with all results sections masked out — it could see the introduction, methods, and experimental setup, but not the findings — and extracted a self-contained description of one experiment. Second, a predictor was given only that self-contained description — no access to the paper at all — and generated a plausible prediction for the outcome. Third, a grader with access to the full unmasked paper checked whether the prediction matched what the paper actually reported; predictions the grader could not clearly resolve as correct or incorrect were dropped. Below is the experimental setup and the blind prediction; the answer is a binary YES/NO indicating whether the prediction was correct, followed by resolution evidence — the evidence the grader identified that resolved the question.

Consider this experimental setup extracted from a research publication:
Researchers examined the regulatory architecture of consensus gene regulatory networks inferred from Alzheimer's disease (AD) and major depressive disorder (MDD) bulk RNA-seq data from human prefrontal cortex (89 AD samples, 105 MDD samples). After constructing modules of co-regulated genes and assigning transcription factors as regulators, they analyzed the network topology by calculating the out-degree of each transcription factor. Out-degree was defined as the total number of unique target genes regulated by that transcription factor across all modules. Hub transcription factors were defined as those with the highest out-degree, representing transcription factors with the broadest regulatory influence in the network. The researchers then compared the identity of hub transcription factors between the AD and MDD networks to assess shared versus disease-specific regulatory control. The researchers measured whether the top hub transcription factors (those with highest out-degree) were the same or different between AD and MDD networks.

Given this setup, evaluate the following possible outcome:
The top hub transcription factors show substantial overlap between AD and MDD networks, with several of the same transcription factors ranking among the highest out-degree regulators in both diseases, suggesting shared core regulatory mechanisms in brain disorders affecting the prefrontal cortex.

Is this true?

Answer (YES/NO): YES